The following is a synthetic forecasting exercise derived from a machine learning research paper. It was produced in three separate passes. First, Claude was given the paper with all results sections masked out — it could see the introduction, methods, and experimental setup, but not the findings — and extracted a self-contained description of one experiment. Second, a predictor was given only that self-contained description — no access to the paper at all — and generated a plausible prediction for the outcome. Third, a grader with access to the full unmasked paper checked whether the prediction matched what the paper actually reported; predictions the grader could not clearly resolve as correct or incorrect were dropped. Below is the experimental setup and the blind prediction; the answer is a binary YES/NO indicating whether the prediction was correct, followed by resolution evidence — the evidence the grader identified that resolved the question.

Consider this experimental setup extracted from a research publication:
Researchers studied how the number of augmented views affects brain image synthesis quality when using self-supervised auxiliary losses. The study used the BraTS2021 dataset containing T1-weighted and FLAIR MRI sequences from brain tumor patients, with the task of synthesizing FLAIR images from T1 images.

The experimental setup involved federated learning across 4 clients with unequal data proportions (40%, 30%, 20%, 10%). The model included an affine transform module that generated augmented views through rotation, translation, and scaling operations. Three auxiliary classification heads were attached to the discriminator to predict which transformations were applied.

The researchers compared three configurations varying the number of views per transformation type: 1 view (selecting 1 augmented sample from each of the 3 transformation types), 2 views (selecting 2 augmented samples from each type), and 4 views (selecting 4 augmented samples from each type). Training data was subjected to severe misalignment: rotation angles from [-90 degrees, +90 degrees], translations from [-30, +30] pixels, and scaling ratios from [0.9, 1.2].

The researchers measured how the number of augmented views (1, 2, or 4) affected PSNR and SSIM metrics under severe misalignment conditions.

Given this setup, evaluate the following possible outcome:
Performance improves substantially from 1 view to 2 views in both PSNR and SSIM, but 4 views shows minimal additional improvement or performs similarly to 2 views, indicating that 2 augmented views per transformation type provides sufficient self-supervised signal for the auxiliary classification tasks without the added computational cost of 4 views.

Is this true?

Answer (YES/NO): NO